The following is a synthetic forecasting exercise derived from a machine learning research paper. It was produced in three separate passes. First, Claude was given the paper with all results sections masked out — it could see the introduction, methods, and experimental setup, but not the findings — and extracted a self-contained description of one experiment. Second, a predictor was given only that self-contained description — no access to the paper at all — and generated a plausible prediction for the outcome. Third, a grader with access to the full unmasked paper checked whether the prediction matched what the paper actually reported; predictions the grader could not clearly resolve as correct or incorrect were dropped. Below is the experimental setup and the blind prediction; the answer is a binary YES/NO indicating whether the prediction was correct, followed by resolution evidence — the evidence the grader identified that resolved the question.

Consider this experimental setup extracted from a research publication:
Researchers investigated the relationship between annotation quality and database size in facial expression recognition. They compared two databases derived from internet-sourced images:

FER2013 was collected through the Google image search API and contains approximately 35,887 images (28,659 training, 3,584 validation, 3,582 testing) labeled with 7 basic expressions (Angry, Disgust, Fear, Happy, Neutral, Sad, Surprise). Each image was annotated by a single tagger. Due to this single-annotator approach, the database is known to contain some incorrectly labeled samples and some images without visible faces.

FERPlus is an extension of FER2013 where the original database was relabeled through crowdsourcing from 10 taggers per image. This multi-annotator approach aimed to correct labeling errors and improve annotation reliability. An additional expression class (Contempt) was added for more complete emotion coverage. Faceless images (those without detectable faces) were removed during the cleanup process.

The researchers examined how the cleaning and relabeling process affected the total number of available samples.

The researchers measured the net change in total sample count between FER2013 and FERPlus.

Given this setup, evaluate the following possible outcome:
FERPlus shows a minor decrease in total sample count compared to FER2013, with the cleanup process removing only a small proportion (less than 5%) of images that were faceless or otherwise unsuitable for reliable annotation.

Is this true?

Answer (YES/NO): YES